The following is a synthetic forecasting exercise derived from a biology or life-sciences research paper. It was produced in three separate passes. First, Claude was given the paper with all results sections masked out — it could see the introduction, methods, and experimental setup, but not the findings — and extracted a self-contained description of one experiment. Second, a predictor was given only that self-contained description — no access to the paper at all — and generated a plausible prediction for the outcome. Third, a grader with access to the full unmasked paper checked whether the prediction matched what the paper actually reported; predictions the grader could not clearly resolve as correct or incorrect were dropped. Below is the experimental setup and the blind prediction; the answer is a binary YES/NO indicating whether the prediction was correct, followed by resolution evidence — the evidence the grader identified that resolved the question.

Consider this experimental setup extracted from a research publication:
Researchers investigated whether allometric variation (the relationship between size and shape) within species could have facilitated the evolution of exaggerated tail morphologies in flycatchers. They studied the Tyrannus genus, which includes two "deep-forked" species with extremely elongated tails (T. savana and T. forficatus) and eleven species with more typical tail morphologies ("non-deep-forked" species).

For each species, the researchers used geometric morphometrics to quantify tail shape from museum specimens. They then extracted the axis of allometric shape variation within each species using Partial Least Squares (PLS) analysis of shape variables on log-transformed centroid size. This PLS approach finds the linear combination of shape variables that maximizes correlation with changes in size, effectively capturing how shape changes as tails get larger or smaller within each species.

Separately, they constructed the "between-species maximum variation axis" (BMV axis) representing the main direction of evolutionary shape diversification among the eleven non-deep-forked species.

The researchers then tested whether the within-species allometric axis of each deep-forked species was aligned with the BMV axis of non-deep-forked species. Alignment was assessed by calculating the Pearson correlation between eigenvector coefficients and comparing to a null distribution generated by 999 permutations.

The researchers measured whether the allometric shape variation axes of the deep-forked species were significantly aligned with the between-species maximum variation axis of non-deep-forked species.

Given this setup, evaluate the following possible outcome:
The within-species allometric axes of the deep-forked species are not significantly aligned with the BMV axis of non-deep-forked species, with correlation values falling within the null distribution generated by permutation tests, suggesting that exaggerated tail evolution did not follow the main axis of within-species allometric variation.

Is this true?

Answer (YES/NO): NO